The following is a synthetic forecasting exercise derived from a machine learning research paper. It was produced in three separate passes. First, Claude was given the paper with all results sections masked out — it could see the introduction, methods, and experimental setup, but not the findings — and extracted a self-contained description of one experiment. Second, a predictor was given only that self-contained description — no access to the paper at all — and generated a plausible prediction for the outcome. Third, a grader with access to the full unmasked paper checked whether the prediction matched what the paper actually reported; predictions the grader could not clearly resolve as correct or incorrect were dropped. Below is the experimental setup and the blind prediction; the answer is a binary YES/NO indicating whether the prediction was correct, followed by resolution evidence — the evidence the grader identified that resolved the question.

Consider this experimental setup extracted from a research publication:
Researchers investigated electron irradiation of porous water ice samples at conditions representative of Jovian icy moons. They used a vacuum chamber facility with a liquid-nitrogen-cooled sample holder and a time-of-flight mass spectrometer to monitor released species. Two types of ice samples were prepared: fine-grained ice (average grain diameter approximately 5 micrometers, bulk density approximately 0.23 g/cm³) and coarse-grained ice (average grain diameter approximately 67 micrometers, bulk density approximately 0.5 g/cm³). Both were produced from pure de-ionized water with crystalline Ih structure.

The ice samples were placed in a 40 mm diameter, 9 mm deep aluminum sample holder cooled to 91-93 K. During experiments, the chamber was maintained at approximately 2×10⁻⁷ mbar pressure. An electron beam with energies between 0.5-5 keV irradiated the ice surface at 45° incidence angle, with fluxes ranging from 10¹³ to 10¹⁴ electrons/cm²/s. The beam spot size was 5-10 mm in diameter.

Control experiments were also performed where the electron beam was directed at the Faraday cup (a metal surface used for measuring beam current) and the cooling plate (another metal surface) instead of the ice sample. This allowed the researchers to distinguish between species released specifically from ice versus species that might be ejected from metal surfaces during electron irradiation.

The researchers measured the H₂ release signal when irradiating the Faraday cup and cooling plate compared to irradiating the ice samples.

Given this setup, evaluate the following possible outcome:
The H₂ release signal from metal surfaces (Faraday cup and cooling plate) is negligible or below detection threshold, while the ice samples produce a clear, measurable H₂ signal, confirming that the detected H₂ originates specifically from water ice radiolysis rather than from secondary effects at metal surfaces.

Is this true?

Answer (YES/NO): NO